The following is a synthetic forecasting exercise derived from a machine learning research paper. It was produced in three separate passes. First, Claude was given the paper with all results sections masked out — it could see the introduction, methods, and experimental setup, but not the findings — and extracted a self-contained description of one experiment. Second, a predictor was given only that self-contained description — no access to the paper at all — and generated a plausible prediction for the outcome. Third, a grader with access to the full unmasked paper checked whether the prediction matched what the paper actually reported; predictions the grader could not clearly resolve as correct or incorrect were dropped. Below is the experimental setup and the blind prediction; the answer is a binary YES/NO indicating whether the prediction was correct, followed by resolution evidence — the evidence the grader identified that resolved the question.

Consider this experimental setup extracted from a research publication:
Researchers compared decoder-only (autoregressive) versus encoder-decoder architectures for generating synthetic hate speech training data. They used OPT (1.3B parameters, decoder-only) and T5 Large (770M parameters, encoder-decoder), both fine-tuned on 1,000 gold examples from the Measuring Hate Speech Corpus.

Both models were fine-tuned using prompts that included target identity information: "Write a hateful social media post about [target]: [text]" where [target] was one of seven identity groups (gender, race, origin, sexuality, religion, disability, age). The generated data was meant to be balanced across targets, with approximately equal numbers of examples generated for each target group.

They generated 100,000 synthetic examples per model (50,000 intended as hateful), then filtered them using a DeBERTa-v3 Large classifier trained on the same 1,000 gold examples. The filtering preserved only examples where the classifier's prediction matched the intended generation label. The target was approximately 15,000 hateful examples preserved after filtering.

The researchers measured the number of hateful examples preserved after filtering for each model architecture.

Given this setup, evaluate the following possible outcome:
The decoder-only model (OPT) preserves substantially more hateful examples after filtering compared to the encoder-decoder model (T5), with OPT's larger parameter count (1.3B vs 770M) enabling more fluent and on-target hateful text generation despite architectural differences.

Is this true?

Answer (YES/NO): NO